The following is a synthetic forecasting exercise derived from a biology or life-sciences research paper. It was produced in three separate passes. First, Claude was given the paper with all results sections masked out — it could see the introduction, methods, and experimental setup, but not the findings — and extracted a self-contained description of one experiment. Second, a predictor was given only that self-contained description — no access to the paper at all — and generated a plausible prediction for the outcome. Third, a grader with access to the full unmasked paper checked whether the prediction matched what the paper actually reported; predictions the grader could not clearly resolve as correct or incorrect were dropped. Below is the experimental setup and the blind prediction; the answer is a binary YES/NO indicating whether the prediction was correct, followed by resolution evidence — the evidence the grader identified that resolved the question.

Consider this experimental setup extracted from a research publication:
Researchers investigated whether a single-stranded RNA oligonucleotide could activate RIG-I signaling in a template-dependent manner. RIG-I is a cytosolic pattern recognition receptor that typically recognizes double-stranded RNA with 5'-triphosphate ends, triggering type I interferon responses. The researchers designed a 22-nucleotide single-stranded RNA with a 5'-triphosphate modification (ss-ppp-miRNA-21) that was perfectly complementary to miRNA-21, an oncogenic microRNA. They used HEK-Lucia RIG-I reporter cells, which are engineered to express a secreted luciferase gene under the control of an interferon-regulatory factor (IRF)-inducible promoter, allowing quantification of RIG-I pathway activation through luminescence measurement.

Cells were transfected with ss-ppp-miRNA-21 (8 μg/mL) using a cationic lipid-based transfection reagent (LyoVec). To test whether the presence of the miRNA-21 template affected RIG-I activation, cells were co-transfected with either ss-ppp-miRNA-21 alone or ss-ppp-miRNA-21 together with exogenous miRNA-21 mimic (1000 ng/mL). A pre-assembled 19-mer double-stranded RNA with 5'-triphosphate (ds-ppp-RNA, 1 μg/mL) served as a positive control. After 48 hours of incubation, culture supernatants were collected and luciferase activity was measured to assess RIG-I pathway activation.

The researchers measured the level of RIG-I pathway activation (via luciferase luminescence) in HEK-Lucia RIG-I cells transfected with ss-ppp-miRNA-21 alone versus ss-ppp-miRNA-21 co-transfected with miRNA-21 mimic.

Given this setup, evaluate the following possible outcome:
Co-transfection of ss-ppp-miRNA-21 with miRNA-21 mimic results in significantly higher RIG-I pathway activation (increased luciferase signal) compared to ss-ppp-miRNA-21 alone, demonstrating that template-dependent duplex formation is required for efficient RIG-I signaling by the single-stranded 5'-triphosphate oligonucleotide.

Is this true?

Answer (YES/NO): YES